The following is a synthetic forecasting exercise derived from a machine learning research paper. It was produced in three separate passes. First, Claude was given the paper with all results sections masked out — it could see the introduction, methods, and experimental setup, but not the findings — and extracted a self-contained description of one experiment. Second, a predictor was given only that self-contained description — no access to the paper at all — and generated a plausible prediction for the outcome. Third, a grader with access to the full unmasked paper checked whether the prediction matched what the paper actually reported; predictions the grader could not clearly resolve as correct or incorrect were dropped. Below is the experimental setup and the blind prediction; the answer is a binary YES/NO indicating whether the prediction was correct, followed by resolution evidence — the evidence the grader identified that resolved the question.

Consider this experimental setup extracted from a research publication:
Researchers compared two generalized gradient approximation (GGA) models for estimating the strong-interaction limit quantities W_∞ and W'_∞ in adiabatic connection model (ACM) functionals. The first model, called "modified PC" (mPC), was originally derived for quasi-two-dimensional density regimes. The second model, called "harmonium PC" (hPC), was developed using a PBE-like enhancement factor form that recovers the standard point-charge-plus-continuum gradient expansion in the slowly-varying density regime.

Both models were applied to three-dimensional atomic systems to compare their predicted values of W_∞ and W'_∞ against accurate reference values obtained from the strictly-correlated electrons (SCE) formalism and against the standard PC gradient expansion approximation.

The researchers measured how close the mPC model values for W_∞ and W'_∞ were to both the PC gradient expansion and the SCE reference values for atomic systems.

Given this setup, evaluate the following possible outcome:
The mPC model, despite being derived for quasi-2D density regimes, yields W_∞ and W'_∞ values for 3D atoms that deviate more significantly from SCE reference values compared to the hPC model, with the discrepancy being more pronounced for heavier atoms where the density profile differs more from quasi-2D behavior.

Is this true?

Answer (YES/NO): NO